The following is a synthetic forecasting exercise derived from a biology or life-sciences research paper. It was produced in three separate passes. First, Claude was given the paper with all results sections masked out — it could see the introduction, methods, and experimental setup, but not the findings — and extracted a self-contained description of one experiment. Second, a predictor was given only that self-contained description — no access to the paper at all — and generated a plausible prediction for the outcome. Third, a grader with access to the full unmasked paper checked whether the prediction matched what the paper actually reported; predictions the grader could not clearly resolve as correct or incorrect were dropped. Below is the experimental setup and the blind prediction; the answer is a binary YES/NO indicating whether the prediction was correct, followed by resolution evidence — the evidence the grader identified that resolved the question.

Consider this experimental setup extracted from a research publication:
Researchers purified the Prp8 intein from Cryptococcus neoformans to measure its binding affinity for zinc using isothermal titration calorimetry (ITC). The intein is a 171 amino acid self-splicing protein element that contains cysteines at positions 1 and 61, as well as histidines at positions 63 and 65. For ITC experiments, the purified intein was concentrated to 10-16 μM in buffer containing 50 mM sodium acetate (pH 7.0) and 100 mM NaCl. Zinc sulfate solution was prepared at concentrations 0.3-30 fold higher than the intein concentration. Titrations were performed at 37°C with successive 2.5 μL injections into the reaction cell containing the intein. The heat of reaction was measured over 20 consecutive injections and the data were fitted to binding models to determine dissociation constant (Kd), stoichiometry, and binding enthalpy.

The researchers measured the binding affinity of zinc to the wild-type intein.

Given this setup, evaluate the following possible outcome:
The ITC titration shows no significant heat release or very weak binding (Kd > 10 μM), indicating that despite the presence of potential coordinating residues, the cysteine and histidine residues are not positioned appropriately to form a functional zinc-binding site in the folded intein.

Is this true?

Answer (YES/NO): NO